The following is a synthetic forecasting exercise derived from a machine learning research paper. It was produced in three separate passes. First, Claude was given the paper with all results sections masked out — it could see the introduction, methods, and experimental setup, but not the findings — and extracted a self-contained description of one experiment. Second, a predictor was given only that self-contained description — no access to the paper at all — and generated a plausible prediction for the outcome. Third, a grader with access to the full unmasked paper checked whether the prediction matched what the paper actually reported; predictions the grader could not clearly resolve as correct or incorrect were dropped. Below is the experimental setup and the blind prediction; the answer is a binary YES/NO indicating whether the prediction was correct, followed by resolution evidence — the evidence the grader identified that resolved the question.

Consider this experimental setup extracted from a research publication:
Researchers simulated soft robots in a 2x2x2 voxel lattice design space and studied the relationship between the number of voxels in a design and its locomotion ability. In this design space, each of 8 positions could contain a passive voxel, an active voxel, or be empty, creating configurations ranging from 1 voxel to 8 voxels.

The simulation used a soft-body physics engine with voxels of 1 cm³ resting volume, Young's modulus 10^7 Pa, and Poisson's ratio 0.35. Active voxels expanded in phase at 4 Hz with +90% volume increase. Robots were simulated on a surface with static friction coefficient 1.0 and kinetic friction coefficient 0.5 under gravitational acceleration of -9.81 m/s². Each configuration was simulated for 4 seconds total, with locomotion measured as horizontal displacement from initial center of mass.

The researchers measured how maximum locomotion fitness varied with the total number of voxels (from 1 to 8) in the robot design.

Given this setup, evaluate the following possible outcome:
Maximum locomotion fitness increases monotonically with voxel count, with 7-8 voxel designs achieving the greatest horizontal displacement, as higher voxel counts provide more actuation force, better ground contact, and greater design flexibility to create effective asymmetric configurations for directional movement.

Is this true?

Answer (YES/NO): NO